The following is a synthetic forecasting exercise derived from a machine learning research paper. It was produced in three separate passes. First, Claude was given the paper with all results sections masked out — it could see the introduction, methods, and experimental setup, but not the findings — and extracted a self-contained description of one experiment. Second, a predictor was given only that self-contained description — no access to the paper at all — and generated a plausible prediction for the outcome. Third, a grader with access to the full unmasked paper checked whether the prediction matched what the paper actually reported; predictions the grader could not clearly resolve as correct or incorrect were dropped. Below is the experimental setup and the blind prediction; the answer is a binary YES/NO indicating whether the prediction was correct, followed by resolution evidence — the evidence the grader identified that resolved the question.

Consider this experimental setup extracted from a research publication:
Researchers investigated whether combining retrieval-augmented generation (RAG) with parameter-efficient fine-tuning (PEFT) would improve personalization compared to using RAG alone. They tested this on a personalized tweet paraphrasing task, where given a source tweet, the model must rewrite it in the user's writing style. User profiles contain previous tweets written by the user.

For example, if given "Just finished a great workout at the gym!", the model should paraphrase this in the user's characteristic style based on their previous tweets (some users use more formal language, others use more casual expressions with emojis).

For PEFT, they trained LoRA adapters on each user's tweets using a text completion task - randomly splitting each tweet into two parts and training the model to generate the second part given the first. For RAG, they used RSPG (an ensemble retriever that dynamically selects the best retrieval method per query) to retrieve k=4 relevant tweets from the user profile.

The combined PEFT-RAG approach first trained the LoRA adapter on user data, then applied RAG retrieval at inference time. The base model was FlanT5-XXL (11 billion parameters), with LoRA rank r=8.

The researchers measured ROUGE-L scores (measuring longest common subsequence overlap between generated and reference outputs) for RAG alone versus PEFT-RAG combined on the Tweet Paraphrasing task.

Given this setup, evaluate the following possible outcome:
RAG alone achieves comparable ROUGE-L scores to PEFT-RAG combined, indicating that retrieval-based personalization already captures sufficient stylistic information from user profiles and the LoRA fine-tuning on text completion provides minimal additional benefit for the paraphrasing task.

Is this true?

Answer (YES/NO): YES